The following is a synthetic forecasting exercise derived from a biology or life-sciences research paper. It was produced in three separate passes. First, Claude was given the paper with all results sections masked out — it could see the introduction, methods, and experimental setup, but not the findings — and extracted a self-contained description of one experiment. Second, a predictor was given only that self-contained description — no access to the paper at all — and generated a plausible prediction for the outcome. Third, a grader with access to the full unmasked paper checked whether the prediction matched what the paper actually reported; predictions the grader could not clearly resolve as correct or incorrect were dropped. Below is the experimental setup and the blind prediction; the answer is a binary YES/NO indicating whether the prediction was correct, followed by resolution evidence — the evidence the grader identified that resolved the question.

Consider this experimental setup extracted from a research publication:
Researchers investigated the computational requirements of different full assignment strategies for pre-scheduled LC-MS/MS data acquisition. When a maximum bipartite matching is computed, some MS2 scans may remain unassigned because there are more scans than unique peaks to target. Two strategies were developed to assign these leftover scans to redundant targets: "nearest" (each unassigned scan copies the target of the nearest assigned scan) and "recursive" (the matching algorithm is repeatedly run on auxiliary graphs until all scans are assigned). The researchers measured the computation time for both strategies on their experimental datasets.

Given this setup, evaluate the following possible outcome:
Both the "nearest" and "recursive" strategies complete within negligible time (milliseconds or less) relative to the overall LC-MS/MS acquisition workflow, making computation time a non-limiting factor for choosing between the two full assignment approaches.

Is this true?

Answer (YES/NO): NO